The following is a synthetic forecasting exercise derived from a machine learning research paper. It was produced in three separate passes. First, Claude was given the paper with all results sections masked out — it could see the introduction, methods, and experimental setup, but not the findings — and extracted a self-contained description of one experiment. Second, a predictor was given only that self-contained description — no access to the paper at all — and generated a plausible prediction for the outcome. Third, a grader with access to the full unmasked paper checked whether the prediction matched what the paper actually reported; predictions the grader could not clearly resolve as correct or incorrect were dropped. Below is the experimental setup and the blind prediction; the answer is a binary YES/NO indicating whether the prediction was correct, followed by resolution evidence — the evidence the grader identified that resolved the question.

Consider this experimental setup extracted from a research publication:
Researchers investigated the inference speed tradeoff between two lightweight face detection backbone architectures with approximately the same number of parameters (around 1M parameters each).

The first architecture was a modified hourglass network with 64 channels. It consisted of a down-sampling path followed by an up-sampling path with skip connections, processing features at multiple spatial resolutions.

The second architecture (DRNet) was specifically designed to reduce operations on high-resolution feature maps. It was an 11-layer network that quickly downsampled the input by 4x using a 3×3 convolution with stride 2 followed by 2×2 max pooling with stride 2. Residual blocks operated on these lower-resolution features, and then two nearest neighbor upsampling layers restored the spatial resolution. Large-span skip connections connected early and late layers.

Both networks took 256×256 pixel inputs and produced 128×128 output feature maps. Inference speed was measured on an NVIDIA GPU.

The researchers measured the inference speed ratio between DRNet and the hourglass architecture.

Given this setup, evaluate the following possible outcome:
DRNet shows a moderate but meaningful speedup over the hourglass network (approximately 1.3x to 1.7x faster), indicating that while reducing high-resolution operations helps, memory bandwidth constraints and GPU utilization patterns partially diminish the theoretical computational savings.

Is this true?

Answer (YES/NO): NO